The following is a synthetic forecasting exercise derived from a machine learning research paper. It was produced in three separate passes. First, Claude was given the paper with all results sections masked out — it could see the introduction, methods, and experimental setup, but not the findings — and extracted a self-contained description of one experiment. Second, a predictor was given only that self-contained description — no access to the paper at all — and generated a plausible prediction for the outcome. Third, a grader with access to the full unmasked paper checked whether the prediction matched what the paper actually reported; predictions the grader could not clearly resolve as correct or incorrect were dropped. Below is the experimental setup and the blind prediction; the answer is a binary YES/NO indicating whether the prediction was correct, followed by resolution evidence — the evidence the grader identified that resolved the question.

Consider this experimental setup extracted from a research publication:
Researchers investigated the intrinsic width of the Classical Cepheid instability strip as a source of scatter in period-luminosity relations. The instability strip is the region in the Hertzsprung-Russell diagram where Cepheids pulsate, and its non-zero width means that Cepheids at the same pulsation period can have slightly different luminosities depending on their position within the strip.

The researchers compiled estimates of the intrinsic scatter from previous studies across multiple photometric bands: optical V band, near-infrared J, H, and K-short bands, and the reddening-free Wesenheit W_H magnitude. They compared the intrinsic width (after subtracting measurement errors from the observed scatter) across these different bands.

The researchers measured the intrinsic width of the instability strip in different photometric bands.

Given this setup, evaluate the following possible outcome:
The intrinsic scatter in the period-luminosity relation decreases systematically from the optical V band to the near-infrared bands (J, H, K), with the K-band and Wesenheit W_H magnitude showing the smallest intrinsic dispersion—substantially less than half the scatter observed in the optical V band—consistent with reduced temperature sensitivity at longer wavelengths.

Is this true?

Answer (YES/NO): YES